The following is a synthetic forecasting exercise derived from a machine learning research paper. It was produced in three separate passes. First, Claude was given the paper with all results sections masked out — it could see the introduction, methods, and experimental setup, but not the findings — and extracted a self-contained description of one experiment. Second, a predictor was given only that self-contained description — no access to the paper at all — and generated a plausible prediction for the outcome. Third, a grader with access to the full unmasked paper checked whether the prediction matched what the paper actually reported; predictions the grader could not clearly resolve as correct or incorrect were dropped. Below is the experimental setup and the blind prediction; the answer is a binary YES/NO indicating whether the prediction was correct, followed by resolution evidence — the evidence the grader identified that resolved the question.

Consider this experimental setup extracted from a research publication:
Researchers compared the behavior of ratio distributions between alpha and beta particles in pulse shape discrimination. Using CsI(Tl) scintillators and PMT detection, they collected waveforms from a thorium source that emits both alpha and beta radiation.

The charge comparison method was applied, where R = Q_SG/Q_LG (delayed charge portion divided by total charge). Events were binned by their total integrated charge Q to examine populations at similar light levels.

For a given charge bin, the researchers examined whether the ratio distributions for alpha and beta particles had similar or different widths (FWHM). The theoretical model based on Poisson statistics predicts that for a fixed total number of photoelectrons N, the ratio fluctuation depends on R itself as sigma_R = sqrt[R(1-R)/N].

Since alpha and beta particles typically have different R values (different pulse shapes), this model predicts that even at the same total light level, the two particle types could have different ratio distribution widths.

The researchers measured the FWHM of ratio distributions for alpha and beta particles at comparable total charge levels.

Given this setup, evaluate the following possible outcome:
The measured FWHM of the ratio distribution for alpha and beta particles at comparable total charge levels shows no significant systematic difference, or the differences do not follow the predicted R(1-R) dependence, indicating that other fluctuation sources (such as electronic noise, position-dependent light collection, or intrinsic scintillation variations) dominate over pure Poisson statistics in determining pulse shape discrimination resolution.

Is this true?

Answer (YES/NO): YES